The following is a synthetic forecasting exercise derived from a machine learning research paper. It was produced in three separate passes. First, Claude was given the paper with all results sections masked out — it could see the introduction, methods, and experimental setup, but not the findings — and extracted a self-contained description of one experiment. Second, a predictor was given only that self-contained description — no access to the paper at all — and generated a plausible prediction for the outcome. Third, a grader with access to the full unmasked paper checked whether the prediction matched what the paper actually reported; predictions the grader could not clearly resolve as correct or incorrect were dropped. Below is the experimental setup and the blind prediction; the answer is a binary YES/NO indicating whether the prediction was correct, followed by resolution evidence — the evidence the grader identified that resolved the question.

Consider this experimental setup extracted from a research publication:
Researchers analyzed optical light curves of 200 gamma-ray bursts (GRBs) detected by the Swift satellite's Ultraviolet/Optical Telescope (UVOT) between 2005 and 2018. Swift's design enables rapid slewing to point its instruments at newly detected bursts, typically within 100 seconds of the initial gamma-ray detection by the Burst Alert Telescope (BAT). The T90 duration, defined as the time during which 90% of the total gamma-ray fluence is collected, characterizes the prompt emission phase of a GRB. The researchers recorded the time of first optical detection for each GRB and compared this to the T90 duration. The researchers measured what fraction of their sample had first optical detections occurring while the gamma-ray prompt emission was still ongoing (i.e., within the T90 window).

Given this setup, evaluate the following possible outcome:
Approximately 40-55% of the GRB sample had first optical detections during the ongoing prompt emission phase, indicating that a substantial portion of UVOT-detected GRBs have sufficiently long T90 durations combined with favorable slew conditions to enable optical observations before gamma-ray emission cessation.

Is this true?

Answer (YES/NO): NO